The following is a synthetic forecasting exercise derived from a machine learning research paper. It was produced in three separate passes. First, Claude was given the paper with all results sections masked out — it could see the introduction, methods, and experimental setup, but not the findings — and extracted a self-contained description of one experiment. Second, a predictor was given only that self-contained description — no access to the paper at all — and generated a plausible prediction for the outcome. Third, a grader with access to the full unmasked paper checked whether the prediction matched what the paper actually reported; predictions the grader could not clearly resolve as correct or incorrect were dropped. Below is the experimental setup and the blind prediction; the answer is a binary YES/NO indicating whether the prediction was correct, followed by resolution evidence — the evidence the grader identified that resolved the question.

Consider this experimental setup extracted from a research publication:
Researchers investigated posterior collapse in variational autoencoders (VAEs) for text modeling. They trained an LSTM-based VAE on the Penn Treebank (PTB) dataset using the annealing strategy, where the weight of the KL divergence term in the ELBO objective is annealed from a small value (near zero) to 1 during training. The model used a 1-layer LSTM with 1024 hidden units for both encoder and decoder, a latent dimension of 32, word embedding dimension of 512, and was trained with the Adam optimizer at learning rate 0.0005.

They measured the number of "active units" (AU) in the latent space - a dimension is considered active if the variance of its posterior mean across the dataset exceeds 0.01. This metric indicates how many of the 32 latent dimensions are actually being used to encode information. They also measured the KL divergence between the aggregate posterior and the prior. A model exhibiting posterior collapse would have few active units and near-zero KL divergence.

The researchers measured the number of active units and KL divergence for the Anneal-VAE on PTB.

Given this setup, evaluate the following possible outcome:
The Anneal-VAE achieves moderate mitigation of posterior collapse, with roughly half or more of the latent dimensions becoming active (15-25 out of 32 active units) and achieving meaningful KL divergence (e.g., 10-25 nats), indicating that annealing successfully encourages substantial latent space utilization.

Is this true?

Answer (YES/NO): NO